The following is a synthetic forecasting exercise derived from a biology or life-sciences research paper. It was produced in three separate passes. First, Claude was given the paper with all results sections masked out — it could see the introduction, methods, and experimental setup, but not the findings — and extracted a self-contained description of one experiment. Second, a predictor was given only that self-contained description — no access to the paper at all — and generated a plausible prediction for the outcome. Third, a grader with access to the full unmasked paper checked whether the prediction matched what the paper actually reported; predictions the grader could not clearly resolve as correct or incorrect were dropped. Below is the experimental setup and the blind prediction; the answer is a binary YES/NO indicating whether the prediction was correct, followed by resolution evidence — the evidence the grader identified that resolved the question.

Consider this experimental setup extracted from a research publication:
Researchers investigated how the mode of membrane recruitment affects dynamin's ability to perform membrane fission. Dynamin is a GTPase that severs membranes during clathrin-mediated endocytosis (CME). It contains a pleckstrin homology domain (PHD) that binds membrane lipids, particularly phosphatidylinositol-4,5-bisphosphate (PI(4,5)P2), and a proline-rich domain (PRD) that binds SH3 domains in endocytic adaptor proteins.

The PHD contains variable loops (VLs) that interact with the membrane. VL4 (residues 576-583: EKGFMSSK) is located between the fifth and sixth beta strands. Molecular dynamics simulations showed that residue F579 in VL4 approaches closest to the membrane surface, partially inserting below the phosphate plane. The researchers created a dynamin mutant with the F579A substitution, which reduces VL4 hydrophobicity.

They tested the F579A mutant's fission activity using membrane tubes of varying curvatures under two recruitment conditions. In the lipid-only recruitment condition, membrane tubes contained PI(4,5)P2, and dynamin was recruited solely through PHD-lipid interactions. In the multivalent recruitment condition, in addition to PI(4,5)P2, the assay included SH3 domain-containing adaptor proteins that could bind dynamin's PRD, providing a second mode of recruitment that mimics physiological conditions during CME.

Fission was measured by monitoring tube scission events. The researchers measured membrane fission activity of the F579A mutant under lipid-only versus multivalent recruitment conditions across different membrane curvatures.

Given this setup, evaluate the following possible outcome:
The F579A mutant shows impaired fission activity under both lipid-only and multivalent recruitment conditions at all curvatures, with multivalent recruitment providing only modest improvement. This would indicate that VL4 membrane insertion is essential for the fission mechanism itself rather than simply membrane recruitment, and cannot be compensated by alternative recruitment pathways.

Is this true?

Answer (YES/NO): NO